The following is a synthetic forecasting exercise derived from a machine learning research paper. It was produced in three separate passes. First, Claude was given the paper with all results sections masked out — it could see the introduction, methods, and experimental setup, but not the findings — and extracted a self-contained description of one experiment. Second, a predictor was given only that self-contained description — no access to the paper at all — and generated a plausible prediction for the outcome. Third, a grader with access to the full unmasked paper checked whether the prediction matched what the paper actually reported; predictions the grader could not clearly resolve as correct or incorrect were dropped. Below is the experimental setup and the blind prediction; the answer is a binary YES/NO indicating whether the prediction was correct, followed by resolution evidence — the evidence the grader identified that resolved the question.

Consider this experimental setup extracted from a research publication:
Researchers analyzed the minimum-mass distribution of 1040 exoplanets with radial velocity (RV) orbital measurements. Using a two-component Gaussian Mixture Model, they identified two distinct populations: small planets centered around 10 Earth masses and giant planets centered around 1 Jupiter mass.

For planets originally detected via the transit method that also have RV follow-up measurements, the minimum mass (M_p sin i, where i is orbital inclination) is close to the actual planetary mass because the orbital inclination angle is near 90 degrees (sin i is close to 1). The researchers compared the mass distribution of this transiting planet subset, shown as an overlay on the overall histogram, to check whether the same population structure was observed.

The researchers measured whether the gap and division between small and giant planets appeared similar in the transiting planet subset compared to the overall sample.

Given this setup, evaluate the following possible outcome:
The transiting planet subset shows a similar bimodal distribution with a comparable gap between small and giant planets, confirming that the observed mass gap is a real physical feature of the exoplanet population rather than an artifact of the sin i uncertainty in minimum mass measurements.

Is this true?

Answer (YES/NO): YES